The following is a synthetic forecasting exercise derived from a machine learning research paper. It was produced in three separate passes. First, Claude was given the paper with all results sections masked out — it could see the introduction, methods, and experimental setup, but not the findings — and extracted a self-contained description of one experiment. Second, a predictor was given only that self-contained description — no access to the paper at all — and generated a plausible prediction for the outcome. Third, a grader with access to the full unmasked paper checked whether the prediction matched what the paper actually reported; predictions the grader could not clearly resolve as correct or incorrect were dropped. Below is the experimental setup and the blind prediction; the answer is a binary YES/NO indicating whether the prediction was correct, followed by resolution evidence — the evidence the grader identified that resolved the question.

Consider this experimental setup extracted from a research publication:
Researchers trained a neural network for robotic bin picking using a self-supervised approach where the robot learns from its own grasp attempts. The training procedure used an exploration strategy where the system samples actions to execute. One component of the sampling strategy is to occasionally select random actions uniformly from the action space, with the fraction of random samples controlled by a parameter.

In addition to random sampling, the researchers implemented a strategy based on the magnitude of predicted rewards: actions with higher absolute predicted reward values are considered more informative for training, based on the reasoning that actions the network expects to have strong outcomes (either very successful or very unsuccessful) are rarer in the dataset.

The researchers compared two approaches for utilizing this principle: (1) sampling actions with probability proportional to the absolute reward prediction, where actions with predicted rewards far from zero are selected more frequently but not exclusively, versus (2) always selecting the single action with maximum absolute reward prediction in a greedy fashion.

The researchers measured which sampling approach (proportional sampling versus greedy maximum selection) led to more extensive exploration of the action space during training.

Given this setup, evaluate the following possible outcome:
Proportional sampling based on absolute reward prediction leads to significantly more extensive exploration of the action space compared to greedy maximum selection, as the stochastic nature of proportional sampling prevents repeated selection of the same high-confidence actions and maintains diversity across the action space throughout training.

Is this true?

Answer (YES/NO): YES